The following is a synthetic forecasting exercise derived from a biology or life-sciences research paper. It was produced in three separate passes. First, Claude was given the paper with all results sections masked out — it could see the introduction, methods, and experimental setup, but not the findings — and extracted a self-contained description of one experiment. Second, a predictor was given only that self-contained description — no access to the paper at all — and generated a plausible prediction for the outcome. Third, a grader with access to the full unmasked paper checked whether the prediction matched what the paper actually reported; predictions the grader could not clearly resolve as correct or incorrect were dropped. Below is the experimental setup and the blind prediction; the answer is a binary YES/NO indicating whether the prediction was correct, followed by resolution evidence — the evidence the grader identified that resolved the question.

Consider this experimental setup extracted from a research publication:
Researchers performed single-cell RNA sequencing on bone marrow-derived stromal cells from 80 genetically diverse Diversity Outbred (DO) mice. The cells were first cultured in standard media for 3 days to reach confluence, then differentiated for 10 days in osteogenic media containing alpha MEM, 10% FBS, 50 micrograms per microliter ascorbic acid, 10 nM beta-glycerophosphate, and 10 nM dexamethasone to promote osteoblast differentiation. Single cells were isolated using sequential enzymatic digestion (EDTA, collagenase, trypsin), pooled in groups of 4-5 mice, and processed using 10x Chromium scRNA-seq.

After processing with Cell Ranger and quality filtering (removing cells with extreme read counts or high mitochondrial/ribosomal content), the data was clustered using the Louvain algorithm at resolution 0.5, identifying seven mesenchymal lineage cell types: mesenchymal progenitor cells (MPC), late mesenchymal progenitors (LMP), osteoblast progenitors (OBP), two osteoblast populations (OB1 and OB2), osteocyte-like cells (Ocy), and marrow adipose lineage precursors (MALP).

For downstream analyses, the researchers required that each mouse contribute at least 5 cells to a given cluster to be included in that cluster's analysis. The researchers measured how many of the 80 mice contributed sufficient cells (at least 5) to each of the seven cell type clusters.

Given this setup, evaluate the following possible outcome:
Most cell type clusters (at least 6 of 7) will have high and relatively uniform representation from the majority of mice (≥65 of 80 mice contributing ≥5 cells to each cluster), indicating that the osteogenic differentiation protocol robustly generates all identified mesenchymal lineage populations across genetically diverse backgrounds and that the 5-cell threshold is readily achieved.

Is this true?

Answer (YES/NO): YES